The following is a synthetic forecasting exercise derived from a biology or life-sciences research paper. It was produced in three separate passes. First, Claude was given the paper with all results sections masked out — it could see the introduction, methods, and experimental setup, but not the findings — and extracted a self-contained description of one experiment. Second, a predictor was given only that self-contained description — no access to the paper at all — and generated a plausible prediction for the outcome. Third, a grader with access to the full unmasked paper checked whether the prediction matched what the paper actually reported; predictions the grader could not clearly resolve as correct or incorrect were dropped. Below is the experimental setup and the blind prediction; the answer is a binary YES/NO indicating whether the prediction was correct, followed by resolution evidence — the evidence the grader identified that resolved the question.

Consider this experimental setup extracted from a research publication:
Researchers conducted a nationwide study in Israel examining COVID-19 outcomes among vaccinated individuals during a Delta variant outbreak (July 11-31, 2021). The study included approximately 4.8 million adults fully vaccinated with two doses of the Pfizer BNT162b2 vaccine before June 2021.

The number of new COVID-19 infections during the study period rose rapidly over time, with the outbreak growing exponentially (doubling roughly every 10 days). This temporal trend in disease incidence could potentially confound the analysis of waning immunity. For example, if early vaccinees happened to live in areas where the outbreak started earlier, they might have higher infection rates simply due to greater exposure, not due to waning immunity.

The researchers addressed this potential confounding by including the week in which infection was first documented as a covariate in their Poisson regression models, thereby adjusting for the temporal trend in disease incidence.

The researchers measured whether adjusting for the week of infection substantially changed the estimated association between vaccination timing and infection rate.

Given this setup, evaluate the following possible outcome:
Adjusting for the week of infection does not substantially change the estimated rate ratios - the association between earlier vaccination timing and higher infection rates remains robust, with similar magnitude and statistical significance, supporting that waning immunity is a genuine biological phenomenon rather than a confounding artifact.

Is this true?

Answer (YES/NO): YES